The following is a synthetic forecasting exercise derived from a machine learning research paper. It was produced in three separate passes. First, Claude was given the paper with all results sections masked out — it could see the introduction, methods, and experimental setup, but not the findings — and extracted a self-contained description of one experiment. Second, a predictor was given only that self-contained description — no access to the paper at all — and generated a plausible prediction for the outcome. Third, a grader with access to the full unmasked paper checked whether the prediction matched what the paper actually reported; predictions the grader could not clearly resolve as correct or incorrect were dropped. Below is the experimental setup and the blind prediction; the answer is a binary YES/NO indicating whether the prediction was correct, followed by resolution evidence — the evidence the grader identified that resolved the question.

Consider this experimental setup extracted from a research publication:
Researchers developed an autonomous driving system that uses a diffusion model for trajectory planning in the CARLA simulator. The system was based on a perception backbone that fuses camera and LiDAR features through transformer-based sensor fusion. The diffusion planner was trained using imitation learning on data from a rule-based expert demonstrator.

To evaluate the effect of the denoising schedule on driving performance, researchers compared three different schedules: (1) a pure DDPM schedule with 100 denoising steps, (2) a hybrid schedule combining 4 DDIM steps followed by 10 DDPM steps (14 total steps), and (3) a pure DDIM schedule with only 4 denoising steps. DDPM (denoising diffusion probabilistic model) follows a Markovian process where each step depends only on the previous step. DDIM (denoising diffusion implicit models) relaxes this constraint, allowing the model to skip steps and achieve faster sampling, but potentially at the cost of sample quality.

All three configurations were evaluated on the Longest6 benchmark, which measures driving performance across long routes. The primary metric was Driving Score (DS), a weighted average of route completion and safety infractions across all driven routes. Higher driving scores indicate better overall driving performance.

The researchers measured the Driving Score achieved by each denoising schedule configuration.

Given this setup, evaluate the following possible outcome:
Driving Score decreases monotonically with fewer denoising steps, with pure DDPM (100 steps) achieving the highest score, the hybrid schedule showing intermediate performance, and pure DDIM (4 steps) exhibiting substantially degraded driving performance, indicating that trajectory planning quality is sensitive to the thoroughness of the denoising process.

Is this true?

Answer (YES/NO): NO